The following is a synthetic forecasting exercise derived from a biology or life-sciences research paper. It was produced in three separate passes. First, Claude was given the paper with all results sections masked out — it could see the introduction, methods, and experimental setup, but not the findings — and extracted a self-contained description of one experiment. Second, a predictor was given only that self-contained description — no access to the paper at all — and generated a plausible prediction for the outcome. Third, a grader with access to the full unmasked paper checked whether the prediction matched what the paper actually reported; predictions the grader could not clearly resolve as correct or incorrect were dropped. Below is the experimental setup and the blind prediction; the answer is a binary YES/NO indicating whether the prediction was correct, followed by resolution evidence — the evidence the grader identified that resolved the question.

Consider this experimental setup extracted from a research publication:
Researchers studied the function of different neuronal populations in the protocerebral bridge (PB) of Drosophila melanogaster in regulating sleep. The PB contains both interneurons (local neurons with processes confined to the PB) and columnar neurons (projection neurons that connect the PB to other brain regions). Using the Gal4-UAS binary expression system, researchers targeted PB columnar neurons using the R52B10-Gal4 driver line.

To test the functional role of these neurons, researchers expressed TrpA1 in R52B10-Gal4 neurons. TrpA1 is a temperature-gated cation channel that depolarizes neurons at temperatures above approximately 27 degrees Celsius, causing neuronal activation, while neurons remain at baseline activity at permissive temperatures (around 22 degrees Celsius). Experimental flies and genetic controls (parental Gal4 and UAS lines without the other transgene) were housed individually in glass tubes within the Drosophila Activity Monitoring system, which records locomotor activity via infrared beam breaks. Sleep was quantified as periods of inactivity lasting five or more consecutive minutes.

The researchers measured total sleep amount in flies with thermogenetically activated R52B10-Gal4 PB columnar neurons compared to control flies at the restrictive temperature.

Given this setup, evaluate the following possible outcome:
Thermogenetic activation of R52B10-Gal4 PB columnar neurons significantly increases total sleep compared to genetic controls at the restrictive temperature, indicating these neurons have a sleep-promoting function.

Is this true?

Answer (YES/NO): NO